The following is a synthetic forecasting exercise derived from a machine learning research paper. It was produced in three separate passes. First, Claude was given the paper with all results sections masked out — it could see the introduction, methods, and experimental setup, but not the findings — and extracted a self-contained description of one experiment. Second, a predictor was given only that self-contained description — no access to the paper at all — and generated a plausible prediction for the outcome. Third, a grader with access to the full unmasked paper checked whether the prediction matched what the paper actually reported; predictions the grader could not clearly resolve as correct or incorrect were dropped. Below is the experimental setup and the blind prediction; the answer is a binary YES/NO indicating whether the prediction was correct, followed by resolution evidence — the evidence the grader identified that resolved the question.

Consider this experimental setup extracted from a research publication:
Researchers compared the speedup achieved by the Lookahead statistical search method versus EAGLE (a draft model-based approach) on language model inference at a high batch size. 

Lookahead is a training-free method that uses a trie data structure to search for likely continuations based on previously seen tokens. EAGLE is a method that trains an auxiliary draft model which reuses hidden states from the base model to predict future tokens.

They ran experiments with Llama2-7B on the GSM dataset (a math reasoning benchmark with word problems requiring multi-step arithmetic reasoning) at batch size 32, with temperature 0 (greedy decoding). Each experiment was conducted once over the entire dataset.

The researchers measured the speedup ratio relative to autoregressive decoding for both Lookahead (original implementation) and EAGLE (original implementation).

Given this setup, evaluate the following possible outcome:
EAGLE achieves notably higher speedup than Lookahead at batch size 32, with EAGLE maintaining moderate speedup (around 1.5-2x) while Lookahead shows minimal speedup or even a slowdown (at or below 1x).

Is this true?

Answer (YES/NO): NO